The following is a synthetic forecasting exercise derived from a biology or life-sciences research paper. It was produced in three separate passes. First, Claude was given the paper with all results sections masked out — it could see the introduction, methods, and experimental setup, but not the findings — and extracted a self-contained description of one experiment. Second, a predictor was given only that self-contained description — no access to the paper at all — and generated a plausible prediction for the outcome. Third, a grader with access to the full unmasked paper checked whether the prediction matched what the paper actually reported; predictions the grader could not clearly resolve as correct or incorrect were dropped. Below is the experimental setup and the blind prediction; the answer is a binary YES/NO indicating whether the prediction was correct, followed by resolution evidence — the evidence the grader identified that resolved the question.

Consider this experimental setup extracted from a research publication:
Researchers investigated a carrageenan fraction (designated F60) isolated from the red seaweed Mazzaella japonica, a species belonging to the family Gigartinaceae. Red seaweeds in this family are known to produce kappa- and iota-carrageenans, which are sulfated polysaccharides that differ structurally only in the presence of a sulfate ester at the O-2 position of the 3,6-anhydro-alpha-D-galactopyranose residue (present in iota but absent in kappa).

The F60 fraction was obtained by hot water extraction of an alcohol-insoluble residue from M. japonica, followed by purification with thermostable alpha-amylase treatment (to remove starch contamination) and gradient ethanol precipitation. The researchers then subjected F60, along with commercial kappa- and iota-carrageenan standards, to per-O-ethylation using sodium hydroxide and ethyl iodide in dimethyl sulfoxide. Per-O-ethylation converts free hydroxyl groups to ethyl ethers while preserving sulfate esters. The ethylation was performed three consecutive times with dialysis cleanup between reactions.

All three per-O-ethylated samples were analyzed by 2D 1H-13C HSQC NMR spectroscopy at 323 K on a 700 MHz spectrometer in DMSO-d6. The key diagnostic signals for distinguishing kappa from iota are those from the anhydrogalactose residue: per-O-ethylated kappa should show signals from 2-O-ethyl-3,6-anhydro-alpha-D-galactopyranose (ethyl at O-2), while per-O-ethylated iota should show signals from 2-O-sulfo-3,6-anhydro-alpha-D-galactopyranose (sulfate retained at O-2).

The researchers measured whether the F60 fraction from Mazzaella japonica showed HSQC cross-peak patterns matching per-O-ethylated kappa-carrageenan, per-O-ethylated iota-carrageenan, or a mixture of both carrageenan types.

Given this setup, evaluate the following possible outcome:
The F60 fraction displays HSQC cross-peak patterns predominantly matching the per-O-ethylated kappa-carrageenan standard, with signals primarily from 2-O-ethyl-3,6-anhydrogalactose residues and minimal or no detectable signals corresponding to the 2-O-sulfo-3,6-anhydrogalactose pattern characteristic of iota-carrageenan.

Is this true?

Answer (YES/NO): NO